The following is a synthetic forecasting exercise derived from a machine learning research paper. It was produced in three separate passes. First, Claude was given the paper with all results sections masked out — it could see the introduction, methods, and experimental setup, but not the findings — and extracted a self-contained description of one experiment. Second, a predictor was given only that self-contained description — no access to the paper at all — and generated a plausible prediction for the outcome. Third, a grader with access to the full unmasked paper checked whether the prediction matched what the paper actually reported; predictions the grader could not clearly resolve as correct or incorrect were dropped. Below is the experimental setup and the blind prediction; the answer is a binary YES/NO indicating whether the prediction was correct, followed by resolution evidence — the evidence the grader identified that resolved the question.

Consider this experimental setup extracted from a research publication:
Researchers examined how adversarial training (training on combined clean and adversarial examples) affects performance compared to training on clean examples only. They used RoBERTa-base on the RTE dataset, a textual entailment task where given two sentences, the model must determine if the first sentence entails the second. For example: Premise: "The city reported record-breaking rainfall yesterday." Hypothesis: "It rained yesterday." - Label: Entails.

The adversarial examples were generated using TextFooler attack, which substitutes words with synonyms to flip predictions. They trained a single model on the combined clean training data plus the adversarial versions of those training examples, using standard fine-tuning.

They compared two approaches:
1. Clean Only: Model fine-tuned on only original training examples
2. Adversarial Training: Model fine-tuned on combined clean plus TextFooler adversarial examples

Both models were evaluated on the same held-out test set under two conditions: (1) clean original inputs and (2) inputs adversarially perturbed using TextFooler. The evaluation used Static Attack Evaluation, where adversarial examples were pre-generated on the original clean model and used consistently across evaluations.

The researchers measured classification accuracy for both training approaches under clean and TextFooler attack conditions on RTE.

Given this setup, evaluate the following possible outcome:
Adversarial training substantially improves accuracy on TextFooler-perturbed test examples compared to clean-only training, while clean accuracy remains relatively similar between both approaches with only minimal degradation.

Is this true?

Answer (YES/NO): YES